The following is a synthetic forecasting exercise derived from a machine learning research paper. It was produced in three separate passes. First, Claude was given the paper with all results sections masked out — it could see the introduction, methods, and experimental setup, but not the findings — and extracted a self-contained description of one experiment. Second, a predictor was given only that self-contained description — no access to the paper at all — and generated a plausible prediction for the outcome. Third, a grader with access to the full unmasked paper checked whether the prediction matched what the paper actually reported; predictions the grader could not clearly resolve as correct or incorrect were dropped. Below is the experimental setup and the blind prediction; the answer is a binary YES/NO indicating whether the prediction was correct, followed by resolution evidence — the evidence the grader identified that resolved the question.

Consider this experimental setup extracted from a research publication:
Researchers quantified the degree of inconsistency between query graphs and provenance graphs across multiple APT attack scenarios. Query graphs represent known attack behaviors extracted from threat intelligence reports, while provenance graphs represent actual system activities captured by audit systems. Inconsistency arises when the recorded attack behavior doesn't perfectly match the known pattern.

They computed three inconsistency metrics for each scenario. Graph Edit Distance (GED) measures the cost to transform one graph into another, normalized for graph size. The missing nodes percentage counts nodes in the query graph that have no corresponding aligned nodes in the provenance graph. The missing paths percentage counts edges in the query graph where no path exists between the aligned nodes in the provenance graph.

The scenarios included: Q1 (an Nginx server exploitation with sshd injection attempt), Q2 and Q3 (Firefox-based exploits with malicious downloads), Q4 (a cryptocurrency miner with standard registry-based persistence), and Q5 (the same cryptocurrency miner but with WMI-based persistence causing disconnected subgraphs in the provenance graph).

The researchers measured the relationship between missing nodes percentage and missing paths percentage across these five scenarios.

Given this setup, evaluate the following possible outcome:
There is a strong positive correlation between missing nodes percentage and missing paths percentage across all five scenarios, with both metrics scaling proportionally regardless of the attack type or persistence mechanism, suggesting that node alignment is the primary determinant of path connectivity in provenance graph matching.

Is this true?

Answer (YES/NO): NO